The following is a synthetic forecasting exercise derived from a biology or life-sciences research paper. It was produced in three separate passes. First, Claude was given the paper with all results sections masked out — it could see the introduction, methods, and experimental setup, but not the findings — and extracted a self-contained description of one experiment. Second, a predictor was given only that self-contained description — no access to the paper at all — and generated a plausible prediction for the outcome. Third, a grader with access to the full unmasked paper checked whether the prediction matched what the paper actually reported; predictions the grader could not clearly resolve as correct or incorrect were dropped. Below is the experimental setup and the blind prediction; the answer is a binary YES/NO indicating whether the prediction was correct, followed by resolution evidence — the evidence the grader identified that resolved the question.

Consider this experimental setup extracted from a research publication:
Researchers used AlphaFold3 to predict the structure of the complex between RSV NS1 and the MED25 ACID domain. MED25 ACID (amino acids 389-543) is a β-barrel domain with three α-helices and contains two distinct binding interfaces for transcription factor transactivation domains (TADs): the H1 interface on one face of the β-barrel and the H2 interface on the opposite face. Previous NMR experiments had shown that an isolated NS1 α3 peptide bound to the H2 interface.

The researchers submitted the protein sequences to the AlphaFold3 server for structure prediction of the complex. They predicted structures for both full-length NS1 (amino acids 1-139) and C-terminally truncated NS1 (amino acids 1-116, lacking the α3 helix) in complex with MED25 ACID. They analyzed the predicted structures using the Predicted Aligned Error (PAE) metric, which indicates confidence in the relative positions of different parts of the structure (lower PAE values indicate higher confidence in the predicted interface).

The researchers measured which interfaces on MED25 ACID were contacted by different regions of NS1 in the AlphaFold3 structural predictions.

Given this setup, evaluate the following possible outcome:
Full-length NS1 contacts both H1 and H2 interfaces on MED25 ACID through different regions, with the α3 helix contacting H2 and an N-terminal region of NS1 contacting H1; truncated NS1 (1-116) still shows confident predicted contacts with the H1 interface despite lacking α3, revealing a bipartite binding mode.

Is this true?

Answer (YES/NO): NO